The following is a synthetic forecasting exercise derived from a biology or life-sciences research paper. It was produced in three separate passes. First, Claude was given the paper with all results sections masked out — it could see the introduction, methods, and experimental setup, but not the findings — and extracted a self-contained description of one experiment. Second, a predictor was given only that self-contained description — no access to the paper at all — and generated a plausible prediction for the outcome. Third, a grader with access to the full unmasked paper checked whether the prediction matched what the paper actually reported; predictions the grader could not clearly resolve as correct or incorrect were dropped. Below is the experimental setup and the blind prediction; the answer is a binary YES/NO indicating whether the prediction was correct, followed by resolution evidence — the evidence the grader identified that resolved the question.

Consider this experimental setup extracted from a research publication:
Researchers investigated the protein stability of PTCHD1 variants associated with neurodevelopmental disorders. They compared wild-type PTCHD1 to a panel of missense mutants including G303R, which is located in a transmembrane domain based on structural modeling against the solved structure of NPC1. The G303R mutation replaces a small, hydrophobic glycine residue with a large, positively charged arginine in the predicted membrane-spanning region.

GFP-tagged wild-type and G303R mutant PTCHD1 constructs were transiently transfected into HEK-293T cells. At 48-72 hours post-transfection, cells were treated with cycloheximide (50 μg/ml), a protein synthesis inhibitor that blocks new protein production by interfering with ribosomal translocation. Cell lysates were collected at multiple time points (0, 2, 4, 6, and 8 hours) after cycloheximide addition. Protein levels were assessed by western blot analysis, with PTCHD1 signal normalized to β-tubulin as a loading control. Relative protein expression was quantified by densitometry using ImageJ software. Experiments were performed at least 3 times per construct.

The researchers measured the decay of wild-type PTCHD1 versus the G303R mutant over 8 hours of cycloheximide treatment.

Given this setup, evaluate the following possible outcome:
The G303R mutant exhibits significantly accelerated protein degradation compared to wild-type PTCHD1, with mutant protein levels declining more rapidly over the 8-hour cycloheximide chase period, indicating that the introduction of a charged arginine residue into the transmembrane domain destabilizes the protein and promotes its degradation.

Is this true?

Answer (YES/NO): NO